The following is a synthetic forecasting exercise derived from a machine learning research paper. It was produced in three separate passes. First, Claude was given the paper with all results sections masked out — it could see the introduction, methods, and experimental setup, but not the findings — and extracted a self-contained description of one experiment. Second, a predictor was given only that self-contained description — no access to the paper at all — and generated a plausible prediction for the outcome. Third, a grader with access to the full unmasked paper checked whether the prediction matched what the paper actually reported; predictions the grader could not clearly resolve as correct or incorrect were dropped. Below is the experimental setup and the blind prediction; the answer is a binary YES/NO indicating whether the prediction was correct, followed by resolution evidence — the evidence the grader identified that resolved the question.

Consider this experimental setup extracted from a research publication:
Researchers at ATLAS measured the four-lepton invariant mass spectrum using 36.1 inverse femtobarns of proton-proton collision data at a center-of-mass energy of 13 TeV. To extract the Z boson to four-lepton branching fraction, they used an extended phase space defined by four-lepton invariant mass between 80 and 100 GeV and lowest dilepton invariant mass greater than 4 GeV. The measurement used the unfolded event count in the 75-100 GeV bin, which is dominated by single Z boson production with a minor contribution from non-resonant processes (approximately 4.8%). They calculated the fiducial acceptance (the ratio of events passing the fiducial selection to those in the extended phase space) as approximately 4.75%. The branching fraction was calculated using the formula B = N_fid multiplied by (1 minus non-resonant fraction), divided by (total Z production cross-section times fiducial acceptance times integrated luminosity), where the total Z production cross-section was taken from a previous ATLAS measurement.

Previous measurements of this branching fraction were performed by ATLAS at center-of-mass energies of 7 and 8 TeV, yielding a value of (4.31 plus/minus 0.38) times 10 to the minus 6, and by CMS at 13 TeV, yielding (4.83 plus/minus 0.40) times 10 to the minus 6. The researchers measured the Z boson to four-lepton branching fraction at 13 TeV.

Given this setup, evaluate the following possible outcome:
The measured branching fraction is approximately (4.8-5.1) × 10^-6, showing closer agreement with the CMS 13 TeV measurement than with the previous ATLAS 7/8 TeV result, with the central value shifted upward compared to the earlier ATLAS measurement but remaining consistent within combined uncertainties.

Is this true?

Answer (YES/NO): NO